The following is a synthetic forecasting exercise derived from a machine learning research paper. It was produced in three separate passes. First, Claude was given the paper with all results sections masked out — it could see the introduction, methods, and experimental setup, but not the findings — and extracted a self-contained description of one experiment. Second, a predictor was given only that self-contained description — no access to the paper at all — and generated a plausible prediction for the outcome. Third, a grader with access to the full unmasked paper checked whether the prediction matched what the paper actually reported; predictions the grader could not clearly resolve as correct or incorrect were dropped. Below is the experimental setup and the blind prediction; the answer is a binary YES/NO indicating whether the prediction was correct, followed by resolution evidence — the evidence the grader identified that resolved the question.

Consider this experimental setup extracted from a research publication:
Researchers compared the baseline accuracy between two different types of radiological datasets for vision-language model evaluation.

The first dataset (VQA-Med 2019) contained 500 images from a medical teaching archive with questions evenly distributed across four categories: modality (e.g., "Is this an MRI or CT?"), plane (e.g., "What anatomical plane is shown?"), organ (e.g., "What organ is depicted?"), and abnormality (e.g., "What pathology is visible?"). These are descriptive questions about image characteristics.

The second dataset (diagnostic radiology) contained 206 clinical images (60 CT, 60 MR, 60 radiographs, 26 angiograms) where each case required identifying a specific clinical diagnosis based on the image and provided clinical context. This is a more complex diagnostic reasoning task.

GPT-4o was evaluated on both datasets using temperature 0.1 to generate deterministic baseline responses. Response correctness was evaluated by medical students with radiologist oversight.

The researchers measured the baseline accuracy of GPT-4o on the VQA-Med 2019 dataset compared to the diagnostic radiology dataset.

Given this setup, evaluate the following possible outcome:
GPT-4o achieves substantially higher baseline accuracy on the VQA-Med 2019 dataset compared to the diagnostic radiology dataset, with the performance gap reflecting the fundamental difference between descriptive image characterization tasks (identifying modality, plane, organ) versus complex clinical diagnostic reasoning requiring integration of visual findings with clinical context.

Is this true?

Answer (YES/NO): YES